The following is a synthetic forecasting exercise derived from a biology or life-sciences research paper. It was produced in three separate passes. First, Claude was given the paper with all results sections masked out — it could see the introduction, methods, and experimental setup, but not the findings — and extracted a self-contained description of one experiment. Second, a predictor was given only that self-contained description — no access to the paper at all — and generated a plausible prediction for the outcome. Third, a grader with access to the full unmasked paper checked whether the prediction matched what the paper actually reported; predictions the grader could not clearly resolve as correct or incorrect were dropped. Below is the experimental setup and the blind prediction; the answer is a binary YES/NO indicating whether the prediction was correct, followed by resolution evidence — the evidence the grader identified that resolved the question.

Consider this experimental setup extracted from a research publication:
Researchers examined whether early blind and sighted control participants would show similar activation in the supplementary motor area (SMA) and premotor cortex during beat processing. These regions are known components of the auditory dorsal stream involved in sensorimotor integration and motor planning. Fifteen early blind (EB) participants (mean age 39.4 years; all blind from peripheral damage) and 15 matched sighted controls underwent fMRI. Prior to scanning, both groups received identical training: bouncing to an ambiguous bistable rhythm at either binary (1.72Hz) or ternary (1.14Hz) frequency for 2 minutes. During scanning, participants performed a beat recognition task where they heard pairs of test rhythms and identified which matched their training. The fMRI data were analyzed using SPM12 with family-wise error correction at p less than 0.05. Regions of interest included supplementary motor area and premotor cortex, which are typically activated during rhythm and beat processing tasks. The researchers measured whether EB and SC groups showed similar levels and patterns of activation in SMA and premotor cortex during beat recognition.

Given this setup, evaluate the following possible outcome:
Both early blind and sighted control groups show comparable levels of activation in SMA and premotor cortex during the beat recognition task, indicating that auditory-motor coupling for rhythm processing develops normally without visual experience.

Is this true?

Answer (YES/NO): YES